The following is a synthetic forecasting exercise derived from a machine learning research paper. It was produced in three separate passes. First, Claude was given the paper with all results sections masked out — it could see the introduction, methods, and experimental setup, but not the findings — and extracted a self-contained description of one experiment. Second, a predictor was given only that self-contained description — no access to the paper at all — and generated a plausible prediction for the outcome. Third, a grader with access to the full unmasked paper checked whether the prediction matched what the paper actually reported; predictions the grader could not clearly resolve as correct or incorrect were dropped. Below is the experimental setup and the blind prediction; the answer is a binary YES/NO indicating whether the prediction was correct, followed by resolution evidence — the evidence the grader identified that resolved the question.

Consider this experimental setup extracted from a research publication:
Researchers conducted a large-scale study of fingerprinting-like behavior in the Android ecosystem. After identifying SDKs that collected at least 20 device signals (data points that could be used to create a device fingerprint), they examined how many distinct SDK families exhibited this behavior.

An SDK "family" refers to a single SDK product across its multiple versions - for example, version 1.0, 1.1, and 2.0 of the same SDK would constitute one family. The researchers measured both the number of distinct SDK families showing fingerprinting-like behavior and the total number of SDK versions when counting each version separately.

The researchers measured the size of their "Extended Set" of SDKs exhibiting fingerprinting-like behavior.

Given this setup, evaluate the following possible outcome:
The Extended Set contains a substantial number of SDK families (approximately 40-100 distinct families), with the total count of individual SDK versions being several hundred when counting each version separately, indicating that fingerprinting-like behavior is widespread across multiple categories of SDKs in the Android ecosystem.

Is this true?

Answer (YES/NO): NO